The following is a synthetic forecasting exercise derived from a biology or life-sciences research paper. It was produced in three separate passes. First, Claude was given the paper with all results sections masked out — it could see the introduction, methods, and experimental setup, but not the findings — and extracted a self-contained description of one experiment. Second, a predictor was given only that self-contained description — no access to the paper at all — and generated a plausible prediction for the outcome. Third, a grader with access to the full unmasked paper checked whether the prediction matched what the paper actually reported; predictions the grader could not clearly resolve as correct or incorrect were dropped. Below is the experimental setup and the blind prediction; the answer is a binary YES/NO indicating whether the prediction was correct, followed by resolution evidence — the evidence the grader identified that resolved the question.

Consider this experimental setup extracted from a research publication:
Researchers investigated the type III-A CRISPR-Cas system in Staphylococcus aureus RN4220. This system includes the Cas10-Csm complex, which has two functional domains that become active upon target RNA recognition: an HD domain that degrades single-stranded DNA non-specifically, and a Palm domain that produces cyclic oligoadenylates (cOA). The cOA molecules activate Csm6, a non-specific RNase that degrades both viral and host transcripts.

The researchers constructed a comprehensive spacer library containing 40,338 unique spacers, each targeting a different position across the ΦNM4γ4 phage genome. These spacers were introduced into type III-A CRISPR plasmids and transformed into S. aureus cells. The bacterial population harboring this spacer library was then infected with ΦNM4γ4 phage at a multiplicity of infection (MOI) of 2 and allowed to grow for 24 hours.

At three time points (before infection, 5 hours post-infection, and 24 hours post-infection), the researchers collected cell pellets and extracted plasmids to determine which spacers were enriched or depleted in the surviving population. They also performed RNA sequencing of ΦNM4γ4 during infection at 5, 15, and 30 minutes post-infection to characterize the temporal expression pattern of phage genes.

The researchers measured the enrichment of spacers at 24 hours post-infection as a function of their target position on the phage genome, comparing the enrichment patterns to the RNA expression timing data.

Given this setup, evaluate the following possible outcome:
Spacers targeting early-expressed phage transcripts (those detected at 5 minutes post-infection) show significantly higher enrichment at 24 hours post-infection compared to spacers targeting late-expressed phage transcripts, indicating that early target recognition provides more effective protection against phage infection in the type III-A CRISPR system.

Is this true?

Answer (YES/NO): YES